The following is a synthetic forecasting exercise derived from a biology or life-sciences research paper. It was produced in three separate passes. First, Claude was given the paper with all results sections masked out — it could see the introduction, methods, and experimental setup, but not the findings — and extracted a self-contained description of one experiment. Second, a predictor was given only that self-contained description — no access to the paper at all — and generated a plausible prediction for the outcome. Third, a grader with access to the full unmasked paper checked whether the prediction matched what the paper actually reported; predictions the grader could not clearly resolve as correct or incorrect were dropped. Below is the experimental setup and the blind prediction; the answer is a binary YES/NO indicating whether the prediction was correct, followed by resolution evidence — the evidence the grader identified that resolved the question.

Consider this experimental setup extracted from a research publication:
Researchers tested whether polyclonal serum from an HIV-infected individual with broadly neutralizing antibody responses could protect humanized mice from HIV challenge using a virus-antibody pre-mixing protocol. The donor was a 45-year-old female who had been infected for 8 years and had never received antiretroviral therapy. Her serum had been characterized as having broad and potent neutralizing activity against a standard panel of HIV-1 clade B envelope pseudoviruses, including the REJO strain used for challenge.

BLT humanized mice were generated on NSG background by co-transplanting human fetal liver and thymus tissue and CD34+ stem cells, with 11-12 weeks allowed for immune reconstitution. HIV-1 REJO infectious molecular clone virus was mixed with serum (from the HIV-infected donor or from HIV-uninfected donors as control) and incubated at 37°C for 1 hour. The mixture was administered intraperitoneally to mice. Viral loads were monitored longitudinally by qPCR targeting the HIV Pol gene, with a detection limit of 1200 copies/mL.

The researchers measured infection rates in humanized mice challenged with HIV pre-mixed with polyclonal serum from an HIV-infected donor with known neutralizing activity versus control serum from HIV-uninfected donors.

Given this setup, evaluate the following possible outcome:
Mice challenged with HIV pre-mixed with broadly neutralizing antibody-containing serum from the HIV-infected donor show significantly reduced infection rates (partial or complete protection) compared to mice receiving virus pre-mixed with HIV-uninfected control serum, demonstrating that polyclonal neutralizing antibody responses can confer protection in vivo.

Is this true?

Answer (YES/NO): YES